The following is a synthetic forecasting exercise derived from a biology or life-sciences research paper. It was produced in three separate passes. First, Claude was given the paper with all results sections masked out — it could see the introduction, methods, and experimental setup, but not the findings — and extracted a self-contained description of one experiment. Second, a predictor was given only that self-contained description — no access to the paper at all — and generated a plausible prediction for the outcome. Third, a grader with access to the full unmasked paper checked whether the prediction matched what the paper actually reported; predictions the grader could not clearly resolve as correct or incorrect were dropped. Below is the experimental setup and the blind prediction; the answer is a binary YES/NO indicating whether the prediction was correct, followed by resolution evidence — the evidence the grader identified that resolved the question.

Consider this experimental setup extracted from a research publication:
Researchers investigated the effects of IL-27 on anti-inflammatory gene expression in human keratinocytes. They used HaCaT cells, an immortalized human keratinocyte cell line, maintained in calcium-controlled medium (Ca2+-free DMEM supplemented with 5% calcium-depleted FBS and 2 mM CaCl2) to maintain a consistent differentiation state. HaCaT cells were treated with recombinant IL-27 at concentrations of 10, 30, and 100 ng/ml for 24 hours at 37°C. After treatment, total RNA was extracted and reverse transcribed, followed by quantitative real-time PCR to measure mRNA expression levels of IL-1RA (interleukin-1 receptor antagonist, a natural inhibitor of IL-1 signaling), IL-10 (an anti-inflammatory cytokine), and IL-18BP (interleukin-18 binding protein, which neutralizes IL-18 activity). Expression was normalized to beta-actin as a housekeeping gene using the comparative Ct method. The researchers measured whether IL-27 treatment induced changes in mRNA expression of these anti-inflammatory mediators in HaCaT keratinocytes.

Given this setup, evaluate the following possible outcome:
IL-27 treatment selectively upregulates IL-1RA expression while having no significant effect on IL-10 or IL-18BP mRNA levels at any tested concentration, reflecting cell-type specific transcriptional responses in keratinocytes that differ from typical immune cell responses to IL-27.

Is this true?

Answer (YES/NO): NO